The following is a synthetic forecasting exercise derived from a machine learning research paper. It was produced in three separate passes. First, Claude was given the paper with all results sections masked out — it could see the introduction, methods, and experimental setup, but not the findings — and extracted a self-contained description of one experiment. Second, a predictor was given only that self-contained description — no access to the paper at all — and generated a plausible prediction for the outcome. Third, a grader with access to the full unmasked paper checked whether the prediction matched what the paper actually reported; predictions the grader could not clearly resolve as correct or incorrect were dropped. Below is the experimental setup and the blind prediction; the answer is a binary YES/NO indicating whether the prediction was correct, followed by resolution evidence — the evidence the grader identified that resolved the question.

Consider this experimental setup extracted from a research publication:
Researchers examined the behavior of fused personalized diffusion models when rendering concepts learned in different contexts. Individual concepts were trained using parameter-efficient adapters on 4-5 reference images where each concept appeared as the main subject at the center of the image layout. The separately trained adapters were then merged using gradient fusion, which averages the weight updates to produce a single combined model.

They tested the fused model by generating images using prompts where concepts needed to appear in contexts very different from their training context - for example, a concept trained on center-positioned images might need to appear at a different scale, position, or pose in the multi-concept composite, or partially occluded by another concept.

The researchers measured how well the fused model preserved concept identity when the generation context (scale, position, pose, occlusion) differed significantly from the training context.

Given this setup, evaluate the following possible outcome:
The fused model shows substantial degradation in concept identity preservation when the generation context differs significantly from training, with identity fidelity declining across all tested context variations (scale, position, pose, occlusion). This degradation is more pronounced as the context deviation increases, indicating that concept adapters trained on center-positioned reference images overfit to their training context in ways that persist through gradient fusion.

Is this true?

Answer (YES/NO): NO